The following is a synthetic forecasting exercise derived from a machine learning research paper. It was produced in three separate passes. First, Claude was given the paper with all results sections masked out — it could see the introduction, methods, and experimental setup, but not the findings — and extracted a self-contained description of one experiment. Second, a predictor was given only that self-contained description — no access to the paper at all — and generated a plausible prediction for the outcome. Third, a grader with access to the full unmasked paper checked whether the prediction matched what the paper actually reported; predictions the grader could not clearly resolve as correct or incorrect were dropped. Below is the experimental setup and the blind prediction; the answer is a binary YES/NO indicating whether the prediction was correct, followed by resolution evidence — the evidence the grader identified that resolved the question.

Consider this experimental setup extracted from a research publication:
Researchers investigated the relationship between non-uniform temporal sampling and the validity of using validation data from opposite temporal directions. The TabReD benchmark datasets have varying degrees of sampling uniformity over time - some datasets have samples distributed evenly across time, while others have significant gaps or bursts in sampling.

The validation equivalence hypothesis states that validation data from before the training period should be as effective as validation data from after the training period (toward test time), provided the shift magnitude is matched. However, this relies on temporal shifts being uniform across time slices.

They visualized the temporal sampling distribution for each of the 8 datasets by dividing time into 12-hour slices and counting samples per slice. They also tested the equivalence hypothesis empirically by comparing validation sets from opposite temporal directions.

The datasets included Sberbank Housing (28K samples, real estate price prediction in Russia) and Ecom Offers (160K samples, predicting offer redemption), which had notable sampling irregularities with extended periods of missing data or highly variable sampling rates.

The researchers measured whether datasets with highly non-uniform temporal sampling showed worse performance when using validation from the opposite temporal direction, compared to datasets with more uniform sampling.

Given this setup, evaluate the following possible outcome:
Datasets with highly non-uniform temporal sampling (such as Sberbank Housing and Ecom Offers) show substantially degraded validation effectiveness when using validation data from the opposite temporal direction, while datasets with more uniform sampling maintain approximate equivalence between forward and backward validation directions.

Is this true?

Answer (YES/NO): YES